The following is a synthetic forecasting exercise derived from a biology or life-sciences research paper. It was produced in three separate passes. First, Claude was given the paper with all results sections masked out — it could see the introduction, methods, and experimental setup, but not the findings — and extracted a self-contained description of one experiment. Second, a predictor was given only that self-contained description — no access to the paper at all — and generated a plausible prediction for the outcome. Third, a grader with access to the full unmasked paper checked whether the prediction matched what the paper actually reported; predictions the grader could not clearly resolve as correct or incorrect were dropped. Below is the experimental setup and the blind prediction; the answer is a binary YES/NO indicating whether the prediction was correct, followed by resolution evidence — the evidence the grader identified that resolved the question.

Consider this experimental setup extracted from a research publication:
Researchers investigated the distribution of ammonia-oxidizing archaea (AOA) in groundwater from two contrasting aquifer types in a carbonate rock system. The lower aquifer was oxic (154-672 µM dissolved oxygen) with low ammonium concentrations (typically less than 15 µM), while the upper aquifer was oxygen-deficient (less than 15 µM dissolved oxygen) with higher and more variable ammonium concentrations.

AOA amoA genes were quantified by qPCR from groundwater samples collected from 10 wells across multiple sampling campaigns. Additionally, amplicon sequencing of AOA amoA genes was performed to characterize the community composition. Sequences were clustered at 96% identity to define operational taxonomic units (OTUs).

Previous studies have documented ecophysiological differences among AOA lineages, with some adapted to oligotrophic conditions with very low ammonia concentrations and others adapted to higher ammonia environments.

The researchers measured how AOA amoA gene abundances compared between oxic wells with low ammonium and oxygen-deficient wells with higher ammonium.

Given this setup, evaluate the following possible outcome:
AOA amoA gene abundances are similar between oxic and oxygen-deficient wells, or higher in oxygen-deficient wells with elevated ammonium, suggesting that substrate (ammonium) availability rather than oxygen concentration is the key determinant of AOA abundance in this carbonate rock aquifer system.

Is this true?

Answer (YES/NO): NO